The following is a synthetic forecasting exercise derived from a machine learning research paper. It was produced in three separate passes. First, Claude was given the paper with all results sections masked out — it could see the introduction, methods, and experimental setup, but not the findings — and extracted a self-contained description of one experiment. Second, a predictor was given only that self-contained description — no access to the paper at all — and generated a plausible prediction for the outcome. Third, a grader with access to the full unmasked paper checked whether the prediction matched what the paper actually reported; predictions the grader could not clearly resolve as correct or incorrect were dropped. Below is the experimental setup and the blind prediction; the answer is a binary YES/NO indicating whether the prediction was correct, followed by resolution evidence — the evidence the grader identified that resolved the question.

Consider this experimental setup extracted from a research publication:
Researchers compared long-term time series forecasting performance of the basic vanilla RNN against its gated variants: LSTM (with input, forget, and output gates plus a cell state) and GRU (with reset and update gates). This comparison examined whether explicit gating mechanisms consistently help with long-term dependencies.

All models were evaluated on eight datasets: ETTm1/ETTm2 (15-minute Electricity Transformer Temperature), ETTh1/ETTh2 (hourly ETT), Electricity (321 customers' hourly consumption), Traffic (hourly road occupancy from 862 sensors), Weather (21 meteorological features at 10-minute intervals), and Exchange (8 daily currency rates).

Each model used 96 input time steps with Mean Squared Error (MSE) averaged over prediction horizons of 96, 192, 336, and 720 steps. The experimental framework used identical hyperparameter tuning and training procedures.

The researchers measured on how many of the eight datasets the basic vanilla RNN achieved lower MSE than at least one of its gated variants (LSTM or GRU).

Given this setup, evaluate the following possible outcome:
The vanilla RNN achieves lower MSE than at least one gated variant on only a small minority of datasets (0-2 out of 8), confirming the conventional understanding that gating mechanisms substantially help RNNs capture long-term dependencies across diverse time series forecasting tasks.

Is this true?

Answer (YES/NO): YES